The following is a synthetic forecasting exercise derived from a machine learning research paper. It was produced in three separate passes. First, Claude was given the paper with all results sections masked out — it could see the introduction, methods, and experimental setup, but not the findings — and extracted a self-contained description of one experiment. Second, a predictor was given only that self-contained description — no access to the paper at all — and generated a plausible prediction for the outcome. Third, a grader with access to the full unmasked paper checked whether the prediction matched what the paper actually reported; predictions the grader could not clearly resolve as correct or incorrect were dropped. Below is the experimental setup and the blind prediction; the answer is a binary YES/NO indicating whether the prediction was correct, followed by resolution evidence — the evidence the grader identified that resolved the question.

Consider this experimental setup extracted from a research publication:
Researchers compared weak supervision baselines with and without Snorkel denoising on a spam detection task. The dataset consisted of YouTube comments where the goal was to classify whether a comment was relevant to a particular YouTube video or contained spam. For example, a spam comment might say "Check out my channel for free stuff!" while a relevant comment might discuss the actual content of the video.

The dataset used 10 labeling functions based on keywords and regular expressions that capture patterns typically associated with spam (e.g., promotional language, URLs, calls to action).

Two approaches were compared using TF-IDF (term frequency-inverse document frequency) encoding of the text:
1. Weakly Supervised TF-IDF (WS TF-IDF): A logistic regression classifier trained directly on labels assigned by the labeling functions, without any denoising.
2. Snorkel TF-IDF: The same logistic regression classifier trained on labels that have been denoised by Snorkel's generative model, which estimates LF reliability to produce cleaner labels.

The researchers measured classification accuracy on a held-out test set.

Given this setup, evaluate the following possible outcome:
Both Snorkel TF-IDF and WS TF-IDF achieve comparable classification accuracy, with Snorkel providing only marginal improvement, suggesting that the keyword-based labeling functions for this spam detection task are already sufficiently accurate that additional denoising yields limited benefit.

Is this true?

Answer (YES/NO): NO